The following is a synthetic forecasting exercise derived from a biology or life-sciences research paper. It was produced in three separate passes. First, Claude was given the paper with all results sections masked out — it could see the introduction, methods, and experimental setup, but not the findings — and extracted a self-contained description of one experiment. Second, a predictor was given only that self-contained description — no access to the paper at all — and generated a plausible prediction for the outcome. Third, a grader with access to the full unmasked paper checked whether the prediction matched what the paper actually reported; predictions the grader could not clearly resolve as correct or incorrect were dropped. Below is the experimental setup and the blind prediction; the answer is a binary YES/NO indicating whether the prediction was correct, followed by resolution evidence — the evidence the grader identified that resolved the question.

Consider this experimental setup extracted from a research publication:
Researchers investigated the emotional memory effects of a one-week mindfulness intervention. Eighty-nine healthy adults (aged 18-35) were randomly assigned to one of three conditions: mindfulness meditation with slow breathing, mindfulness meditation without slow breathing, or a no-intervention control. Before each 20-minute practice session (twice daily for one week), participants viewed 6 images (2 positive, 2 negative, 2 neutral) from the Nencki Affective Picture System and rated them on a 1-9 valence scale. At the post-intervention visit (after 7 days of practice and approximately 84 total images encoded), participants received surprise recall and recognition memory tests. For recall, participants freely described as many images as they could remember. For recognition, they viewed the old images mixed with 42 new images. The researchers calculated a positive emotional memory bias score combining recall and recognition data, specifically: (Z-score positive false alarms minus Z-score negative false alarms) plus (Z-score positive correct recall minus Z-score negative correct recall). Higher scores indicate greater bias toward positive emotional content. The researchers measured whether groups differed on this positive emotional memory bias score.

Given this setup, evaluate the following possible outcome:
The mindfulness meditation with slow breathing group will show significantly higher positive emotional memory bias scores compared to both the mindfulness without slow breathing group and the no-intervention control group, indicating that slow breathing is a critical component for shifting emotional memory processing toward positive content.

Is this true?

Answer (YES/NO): NO